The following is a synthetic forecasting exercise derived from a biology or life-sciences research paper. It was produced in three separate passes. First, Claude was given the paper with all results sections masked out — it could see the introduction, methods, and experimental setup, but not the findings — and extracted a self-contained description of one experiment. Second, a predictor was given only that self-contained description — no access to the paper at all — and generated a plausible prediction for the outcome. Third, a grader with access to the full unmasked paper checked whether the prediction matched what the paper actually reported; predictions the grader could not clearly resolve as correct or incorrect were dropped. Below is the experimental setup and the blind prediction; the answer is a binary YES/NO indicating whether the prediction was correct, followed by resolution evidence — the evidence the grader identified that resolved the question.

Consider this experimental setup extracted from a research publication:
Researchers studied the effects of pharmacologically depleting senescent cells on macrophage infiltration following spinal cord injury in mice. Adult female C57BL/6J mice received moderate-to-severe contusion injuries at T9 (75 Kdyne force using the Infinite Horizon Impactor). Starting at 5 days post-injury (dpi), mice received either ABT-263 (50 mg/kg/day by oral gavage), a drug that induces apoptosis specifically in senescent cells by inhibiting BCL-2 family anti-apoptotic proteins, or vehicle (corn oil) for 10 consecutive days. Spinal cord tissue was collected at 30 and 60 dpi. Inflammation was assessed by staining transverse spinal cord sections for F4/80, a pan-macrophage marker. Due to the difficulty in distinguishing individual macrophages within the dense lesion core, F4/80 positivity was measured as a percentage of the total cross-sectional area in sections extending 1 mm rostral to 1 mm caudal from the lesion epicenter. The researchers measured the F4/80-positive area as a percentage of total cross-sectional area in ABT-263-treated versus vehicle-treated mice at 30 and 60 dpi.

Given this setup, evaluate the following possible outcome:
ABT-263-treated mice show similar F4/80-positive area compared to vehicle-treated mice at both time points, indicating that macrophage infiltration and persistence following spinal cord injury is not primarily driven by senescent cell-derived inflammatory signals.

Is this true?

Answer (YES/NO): NO